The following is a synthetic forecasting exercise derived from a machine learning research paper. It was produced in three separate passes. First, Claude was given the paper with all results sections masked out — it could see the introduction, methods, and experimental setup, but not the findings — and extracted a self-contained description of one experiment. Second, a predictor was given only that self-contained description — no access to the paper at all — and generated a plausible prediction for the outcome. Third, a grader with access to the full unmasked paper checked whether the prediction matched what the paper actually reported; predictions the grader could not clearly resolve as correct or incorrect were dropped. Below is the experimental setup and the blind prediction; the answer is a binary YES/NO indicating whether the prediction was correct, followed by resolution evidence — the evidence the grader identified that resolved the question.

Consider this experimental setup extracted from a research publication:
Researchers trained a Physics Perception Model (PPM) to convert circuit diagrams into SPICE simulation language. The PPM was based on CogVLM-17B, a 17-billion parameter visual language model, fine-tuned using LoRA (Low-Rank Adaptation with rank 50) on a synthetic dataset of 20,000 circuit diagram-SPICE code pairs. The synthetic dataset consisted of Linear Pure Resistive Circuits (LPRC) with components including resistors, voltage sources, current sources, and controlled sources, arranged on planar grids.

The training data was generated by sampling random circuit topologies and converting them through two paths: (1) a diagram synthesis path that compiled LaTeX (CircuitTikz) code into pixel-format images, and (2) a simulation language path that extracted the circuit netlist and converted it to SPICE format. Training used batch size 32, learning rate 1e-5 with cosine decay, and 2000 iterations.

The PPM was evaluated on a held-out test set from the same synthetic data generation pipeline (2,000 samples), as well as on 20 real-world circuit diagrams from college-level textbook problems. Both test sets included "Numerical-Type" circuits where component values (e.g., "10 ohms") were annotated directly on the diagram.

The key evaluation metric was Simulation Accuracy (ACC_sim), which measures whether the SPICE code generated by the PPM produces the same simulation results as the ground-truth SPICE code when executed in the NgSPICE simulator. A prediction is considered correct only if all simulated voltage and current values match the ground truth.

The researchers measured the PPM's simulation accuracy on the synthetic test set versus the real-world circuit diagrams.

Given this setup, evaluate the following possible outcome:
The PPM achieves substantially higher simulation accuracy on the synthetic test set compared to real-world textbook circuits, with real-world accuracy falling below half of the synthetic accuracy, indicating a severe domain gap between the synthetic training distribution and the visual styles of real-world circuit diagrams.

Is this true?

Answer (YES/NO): NO